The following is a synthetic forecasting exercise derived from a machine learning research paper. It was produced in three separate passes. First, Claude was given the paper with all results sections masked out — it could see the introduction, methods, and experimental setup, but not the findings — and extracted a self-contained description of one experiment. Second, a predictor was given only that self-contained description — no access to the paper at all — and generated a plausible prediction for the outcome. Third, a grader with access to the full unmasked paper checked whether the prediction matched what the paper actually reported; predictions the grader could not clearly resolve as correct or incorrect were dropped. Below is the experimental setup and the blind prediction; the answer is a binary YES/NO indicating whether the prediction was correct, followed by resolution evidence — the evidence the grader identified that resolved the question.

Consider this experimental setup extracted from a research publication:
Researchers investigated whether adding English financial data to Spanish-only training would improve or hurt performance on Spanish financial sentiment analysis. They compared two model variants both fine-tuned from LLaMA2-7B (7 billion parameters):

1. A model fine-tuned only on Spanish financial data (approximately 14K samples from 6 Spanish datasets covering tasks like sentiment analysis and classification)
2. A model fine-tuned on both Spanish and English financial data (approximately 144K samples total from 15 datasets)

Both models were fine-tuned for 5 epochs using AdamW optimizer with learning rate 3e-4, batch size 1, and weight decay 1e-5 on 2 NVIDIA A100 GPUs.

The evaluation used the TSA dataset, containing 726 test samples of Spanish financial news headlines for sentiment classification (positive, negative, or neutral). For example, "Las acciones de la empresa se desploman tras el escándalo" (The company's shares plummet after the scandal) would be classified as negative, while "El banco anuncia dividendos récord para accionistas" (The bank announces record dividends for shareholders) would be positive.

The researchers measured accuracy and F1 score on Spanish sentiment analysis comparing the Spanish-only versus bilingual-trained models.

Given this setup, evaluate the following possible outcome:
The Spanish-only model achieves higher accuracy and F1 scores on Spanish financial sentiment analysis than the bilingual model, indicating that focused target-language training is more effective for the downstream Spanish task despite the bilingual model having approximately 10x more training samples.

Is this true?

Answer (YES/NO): NO